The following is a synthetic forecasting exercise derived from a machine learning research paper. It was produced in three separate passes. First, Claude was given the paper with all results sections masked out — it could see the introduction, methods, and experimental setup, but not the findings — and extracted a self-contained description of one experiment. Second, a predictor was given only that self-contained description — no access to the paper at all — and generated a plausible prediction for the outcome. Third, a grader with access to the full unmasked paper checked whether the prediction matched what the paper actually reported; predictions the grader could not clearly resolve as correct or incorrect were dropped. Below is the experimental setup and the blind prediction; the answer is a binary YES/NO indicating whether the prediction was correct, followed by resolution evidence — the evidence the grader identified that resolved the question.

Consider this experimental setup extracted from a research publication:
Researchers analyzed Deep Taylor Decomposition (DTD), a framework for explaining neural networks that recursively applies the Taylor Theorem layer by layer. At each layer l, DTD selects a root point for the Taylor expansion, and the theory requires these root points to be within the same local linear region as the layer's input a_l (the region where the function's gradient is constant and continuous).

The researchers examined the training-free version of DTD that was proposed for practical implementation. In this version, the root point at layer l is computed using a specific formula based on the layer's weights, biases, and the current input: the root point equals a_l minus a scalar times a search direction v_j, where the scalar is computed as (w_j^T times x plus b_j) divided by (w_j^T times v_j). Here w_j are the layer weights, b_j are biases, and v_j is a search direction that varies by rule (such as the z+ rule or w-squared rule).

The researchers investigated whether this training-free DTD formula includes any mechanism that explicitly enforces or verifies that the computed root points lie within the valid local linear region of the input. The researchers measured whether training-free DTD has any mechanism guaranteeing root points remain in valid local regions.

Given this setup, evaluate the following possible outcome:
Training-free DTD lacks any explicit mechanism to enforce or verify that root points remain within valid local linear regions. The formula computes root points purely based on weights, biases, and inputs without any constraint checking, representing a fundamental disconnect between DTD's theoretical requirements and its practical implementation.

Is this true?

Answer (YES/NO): YES